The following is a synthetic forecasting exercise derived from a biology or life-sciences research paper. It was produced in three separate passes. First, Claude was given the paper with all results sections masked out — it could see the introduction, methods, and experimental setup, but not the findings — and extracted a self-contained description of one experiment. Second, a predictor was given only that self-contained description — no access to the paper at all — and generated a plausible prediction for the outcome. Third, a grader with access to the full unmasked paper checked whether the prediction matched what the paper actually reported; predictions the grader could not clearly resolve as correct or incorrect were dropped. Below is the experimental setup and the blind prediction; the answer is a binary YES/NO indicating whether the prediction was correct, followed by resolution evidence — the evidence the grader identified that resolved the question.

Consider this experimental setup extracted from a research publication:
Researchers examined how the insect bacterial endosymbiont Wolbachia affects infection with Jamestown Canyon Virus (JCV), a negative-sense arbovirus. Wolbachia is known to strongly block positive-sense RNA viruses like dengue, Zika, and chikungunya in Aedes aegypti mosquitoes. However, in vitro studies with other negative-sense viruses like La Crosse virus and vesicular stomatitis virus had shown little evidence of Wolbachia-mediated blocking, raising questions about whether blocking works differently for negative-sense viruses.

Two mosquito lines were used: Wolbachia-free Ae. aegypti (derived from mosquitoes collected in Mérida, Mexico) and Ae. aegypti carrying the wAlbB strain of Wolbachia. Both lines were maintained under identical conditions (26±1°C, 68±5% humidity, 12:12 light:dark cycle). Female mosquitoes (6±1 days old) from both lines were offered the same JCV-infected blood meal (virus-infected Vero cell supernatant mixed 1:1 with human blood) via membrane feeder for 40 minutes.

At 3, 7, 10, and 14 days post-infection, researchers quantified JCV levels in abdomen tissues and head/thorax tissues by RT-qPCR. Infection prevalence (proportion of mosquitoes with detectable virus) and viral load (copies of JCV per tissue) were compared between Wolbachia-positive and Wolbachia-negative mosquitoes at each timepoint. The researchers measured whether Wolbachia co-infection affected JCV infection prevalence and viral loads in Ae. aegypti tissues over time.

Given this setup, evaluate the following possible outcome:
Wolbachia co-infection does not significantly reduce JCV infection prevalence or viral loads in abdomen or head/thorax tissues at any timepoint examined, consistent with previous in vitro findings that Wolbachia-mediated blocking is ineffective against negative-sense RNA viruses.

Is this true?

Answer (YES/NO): NO